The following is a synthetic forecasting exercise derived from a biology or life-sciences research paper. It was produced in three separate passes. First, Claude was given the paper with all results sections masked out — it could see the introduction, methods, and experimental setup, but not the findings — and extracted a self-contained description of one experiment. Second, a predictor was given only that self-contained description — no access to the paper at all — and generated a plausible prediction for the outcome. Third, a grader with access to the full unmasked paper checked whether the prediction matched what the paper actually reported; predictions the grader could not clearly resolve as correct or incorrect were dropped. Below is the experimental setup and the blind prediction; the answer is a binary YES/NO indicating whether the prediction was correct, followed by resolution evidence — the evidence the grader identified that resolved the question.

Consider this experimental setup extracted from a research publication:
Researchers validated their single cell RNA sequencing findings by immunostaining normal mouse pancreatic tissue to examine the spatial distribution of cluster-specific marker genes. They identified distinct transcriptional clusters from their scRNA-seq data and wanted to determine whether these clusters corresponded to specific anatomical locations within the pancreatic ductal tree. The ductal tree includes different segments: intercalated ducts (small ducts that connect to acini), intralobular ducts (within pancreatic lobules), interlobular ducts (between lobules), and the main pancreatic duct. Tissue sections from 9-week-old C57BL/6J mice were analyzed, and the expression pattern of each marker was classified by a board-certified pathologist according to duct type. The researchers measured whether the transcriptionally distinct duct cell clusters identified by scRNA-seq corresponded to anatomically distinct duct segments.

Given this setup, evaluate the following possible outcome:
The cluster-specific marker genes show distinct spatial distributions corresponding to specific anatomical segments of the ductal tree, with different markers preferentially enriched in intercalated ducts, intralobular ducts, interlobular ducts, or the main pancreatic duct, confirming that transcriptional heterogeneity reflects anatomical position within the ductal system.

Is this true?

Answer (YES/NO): NO